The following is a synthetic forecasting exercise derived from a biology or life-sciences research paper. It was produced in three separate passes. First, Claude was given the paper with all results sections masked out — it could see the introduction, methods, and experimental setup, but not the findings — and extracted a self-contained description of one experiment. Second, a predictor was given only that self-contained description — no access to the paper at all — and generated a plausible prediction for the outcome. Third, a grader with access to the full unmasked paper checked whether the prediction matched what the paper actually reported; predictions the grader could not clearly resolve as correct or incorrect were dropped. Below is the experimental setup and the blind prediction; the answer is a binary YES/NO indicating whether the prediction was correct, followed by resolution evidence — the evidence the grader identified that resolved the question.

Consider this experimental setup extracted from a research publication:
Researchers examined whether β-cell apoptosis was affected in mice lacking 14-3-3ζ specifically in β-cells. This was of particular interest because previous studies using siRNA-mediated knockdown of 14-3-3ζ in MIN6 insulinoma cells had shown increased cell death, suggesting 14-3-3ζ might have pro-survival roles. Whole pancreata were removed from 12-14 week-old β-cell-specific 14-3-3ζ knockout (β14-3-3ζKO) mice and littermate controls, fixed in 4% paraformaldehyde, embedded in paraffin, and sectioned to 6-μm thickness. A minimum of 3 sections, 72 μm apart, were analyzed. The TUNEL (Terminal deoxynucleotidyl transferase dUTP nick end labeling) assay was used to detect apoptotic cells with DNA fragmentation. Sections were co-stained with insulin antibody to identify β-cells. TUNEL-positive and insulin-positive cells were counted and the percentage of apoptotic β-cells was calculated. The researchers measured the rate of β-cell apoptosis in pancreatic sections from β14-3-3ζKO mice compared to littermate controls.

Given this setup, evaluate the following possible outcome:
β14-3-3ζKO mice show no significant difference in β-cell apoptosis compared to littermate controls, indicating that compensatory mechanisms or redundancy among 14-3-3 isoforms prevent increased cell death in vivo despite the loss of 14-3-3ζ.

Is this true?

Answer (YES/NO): YES